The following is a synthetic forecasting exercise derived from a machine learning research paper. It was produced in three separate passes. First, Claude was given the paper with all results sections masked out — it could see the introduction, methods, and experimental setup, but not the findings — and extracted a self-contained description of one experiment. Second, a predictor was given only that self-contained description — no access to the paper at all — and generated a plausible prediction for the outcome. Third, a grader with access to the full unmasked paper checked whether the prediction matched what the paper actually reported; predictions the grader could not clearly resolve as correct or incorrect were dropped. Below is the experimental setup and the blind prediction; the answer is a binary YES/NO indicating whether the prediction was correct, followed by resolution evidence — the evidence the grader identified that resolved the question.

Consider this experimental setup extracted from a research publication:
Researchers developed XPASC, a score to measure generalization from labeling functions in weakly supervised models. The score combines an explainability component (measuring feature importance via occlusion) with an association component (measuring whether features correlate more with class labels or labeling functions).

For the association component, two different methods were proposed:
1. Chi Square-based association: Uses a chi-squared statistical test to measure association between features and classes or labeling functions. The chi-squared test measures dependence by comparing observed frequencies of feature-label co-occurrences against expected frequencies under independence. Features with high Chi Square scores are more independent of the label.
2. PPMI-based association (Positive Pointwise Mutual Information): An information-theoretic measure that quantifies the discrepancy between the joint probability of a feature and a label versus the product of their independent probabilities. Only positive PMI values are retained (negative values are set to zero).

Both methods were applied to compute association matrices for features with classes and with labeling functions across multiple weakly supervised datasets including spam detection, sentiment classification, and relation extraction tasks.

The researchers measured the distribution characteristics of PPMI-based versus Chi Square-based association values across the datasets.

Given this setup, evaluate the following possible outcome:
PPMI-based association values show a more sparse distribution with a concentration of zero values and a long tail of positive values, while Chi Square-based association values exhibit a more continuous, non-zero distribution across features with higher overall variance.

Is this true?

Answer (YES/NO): NO